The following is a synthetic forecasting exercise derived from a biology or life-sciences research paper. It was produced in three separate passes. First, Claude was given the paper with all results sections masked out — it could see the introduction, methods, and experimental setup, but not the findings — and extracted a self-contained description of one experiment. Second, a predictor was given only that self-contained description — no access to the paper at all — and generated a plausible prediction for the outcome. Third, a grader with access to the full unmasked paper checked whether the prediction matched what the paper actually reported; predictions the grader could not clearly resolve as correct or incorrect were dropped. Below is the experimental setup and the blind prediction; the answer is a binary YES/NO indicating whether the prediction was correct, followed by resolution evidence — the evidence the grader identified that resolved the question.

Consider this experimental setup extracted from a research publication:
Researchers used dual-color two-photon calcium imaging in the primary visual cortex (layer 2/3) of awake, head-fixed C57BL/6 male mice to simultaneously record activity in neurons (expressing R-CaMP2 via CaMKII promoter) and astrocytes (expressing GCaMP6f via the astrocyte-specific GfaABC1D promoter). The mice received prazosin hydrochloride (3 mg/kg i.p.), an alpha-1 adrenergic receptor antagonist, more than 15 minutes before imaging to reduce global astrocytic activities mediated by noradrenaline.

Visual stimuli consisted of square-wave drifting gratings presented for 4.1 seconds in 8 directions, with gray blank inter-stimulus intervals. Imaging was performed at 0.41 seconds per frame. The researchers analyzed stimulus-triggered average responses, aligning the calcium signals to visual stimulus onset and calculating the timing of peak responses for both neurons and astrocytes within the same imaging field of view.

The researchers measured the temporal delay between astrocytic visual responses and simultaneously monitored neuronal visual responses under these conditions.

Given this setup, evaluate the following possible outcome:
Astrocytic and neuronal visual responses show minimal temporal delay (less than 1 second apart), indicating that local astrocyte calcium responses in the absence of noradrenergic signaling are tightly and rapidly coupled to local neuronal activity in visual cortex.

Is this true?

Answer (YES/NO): NO